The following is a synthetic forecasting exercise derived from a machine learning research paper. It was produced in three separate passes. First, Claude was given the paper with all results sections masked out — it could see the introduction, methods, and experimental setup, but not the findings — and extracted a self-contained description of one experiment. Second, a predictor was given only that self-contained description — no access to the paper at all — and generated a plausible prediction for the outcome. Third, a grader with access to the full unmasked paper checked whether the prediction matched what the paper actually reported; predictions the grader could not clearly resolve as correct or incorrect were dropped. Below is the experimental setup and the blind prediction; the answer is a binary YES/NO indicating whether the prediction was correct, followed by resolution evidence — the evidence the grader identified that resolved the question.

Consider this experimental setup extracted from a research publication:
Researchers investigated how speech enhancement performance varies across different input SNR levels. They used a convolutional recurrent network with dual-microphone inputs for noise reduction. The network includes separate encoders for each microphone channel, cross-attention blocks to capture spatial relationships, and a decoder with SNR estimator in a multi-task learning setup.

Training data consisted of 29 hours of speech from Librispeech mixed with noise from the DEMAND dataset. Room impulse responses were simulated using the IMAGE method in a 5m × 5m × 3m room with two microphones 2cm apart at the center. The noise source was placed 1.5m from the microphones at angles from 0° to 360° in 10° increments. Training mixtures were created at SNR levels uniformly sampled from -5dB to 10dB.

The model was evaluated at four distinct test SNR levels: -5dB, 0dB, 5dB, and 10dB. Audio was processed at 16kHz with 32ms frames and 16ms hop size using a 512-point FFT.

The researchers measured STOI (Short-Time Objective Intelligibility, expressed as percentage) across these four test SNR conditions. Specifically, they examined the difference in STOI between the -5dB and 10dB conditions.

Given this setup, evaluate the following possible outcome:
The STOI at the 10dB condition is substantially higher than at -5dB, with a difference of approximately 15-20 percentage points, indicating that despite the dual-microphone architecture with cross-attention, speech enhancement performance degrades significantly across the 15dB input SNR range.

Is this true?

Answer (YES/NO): NO